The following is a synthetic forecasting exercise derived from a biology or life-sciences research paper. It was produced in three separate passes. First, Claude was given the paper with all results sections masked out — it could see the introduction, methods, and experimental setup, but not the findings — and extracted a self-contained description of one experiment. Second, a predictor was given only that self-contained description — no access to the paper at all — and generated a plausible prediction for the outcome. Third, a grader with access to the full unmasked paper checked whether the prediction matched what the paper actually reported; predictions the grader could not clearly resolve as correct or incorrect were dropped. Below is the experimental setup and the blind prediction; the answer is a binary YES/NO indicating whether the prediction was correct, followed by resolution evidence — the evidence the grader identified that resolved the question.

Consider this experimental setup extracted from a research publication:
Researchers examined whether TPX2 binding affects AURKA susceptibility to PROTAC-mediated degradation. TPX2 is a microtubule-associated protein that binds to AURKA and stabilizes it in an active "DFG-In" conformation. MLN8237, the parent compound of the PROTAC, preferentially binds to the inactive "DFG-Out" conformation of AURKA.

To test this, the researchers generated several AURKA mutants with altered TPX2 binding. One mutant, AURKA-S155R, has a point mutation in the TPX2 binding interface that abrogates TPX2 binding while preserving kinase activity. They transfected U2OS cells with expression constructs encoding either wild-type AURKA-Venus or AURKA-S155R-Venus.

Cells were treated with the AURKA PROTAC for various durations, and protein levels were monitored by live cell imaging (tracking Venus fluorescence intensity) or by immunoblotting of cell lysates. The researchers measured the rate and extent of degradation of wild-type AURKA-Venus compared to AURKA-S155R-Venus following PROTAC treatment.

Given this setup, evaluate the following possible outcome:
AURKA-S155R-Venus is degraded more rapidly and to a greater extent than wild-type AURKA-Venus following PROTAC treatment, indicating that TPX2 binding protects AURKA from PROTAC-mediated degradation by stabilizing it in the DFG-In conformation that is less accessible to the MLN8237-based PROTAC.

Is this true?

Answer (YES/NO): YES